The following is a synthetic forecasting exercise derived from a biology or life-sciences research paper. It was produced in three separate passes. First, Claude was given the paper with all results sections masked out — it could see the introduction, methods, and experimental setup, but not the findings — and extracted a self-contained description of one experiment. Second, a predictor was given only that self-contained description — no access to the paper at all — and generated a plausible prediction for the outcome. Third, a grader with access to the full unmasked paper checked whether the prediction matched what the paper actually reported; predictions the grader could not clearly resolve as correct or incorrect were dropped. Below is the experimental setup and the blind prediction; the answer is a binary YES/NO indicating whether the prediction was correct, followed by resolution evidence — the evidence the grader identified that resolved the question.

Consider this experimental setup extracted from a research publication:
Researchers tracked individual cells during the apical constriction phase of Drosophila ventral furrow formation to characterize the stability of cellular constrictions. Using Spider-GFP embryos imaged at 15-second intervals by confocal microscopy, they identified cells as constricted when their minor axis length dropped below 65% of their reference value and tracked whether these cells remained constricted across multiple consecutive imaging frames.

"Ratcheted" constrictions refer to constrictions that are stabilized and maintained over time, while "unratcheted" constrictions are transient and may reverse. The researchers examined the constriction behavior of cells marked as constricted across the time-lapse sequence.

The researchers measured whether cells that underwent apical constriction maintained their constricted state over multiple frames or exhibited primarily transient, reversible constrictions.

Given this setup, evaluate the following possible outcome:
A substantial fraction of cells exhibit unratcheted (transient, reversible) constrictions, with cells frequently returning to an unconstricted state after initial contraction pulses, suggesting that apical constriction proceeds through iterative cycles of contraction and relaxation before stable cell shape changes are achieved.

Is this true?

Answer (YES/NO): NO